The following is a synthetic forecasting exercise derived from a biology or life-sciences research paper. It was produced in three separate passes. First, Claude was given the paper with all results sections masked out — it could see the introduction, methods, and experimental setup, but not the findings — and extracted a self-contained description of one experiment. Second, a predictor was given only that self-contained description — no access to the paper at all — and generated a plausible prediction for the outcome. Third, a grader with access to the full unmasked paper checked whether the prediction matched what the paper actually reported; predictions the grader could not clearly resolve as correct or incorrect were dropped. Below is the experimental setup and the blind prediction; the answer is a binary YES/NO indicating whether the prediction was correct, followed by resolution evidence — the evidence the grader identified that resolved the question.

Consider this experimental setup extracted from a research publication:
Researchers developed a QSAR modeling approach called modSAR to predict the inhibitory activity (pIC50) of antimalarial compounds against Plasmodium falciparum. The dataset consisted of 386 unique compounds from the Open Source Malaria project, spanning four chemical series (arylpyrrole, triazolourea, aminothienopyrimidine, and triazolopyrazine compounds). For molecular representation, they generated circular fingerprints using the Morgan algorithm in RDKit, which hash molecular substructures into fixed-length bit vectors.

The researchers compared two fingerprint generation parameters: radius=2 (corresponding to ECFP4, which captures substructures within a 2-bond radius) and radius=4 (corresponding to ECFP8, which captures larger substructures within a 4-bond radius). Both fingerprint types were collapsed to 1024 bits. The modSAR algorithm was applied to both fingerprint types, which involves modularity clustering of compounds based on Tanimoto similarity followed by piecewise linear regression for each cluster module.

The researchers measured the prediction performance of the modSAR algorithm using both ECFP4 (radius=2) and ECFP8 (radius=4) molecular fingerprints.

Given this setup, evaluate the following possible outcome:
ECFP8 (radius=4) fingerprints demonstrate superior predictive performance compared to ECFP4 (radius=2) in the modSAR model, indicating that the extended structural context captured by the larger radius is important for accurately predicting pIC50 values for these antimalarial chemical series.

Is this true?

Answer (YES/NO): NO